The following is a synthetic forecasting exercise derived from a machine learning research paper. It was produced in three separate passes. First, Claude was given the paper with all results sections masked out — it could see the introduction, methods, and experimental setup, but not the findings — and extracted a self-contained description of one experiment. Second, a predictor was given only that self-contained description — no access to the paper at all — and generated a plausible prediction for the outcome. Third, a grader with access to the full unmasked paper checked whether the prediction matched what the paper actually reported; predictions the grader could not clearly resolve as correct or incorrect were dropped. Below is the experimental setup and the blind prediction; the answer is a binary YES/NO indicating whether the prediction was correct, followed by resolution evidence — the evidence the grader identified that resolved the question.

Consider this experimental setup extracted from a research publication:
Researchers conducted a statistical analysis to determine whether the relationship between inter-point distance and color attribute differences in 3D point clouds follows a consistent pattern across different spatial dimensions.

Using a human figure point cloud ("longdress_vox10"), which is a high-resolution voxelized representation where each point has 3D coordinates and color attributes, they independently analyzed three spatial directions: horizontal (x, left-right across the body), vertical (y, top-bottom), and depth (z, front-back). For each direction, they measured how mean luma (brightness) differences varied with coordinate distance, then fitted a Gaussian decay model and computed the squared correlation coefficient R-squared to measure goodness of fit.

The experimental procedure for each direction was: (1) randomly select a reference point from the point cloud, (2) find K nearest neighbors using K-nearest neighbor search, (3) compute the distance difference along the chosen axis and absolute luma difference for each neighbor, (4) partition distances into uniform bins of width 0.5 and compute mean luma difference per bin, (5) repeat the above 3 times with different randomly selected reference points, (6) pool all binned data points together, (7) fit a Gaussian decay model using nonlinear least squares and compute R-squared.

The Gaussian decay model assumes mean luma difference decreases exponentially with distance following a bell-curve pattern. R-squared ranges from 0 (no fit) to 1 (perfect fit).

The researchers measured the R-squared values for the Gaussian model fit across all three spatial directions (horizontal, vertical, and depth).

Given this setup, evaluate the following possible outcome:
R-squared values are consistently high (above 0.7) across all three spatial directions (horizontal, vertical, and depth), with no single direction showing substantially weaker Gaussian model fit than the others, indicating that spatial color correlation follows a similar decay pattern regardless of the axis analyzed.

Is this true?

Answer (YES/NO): YES